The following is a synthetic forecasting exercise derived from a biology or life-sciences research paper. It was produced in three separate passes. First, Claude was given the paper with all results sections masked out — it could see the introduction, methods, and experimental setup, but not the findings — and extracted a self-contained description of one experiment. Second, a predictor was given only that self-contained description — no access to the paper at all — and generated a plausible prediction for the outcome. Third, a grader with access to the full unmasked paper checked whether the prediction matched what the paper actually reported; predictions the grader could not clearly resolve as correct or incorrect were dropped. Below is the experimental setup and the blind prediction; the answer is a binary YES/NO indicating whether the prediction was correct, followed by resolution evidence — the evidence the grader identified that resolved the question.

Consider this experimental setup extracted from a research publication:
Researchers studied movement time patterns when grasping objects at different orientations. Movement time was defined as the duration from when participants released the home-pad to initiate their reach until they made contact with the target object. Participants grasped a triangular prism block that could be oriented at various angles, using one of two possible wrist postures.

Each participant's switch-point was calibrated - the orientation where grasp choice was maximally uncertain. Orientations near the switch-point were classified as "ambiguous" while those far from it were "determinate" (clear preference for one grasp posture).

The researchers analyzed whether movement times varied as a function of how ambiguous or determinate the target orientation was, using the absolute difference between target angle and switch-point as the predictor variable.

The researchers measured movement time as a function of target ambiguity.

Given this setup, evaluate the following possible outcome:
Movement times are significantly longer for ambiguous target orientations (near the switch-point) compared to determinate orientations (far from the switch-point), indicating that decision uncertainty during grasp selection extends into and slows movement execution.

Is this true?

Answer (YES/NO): NO